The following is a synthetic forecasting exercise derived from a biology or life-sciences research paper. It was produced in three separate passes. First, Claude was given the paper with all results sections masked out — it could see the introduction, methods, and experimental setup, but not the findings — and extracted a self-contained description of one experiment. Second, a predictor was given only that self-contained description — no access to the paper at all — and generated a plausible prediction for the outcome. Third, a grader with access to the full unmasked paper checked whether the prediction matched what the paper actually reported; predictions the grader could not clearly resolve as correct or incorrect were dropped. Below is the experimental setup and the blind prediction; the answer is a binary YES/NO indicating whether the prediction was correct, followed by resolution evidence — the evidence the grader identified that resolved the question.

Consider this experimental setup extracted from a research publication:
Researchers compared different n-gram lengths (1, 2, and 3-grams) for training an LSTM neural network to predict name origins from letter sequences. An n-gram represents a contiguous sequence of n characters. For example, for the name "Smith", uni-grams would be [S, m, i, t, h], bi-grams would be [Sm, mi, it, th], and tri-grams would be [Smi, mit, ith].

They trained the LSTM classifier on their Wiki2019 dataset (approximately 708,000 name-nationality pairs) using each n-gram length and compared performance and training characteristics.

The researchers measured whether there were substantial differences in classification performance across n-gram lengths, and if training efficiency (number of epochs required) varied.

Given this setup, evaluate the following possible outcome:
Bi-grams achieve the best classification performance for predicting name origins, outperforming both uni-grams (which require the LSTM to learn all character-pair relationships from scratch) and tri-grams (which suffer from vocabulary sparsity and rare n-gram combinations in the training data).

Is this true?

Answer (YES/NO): NO